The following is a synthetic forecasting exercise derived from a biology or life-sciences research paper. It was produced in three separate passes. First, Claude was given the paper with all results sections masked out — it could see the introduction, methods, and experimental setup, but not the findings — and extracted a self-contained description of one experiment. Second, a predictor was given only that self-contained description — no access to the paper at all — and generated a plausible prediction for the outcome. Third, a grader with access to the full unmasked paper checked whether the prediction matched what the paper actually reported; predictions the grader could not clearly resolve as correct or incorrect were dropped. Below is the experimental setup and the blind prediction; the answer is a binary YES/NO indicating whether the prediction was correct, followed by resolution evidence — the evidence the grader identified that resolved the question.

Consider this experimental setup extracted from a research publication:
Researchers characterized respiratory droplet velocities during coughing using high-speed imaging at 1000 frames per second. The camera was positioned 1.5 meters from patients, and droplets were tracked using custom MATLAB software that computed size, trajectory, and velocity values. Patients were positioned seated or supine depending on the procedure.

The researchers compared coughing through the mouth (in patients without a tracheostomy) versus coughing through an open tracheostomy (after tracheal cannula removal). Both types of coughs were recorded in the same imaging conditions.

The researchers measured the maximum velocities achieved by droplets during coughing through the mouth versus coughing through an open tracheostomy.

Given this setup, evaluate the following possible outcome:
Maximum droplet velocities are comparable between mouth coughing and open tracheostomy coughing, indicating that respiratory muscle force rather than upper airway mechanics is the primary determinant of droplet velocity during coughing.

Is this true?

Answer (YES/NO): NO